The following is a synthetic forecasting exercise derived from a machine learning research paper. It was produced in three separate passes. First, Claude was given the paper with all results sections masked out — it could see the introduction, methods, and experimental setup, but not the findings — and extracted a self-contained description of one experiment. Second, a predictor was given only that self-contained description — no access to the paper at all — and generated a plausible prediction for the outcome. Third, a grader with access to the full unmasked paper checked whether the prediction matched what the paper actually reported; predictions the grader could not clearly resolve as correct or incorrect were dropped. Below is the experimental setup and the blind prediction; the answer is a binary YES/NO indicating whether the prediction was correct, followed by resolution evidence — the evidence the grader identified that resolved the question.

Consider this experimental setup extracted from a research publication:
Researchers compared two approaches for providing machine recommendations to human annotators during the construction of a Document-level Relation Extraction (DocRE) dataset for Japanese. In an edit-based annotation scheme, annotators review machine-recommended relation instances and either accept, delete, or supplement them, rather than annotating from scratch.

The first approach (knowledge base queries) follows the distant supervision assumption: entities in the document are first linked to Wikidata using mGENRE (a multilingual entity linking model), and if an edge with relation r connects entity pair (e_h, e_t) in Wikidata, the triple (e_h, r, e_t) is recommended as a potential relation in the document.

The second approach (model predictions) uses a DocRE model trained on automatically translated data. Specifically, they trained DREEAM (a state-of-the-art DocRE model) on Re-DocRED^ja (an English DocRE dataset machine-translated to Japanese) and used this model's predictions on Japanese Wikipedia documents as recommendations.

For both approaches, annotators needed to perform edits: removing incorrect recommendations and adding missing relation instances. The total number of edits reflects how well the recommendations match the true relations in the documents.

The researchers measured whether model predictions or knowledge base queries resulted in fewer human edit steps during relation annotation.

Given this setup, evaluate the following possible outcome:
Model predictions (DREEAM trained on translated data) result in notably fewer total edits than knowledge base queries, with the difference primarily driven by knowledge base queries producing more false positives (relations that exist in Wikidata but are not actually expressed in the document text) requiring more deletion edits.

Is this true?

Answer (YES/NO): NO